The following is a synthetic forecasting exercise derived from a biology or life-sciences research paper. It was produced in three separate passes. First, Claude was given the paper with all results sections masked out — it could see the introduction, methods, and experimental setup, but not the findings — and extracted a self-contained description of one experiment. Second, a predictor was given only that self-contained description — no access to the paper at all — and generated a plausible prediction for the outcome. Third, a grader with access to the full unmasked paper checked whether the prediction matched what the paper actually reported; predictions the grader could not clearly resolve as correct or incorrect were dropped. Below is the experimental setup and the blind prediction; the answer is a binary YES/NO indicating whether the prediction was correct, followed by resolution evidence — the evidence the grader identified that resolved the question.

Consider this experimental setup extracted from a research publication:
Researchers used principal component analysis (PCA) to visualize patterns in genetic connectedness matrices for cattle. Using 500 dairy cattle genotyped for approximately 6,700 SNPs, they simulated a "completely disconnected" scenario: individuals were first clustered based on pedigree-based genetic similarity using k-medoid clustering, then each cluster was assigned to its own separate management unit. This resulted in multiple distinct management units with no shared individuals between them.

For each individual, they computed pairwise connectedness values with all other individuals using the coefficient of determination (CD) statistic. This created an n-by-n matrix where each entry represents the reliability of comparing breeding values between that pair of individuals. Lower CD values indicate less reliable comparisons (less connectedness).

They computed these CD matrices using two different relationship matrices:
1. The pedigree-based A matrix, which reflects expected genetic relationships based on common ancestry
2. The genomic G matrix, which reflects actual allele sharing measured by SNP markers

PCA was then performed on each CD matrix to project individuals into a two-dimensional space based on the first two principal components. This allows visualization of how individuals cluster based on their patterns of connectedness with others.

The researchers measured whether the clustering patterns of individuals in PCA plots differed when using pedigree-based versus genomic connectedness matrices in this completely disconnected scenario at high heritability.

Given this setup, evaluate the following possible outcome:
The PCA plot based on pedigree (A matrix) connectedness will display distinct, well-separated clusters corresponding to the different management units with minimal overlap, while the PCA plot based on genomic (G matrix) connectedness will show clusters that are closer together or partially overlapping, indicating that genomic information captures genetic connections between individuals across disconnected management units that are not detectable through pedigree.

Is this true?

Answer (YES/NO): YES